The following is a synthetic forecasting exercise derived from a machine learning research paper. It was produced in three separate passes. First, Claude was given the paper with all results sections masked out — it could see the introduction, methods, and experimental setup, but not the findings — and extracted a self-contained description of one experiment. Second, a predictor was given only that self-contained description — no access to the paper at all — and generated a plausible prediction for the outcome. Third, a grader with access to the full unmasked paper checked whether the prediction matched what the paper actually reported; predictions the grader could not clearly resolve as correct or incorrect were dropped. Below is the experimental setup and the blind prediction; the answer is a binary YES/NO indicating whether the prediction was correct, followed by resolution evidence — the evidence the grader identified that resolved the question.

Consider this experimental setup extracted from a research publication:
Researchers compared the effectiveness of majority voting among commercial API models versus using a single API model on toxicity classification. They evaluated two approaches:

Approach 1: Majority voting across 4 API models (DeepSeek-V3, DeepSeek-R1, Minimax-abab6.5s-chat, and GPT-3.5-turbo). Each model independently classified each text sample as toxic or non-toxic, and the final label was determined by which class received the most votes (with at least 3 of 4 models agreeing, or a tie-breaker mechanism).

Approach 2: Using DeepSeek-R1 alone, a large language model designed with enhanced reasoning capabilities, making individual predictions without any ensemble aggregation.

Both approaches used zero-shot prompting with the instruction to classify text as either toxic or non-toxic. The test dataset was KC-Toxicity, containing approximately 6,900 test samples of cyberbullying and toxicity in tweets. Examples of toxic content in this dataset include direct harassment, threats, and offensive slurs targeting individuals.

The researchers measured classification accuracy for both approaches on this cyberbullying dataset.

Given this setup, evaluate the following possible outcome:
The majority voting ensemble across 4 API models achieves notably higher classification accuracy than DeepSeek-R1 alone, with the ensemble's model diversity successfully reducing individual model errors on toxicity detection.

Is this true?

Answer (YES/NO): NO